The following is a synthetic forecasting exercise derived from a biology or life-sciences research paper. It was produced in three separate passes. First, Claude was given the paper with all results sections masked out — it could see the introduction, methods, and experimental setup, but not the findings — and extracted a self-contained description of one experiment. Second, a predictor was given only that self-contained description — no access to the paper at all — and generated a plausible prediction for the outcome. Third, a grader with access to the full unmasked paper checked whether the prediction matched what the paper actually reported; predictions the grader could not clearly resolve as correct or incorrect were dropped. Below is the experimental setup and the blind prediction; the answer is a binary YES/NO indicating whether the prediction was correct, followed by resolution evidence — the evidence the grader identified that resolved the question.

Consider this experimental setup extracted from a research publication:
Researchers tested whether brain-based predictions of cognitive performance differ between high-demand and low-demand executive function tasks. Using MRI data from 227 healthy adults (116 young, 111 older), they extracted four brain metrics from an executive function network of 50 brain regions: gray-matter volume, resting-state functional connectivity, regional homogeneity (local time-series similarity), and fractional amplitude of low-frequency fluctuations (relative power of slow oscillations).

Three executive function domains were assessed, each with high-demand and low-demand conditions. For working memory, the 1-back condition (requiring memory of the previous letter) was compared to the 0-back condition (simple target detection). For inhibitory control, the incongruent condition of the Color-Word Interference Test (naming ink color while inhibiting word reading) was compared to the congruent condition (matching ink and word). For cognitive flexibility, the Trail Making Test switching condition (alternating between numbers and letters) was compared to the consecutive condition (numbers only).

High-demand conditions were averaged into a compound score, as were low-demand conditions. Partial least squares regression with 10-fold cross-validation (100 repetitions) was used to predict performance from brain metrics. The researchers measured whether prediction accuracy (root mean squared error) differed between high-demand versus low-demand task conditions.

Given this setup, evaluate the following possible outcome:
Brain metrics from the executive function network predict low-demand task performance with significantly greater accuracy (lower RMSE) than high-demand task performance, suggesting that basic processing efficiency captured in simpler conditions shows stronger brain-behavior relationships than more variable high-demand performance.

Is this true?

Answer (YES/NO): NO